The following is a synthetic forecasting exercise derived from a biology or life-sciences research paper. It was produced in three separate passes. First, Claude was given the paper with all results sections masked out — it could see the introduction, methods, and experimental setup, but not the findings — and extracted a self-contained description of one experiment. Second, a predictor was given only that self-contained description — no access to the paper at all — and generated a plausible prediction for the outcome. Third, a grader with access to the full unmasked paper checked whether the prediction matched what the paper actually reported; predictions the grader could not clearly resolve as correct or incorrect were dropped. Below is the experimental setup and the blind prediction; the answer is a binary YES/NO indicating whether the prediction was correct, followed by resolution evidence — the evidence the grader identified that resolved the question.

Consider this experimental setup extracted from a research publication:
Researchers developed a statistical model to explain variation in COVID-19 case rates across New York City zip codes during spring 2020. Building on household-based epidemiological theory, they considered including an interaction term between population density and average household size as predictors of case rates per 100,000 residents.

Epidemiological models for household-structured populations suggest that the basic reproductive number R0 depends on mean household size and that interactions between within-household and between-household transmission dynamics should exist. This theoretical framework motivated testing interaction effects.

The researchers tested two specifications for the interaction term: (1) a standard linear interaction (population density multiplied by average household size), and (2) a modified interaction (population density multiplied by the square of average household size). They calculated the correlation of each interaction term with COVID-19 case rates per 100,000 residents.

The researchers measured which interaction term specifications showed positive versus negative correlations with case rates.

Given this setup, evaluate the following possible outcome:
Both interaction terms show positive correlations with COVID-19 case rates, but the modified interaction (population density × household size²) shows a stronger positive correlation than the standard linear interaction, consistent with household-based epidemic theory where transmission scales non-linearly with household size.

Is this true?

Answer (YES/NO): NO